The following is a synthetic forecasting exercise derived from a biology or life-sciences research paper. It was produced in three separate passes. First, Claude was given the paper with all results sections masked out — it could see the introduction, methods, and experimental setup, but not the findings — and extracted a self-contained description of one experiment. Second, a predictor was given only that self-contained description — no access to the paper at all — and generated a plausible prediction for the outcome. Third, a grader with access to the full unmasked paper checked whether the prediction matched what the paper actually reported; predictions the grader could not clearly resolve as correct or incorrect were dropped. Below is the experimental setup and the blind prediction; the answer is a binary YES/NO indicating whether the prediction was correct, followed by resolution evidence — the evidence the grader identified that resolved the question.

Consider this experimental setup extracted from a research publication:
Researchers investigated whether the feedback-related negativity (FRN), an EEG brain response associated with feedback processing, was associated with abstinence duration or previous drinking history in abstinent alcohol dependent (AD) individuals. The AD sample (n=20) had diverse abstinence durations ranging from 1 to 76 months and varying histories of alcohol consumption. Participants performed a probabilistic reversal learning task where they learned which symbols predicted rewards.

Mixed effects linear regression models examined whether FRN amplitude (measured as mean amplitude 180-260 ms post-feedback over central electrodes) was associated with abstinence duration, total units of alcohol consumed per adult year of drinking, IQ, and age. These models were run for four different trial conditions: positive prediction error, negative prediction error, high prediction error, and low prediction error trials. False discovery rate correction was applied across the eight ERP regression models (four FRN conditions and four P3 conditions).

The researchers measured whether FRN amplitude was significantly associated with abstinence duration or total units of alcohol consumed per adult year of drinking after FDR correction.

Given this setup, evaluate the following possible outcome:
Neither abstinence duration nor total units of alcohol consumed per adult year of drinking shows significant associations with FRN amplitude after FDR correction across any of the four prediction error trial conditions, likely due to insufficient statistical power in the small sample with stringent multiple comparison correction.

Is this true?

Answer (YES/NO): YES